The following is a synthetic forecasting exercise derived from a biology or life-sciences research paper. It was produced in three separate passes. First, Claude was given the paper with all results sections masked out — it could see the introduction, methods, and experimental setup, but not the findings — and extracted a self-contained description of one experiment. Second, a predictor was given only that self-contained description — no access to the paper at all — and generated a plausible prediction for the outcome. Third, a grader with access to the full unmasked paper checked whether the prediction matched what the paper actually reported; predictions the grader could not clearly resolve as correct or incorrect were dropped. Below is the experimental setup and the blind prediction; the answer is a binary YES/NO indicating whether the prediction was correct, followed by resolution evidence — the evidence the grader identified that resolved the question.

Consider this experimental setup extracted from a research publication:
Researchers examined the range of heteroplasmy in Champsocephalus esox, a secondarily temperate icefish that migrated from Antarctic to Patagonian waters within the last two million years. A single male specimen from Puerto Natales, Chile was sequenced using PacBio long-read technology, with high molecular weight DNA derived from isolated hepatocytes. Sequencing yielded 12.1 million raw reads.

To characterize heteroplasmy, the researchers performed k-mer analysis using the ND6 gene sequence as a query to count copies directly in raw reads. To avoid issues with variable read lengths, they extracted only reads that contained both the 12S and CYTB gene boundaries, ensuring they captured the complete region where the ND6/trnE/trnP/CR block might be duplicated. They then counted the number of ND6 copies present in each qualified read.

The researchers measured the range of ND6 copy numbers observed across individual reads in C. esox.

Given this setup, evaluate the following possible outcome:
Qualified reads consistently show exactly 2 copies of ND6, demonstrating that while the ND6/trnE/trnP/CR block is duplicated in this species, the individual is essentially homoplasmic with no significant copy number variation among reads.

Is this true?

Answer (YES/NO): NO